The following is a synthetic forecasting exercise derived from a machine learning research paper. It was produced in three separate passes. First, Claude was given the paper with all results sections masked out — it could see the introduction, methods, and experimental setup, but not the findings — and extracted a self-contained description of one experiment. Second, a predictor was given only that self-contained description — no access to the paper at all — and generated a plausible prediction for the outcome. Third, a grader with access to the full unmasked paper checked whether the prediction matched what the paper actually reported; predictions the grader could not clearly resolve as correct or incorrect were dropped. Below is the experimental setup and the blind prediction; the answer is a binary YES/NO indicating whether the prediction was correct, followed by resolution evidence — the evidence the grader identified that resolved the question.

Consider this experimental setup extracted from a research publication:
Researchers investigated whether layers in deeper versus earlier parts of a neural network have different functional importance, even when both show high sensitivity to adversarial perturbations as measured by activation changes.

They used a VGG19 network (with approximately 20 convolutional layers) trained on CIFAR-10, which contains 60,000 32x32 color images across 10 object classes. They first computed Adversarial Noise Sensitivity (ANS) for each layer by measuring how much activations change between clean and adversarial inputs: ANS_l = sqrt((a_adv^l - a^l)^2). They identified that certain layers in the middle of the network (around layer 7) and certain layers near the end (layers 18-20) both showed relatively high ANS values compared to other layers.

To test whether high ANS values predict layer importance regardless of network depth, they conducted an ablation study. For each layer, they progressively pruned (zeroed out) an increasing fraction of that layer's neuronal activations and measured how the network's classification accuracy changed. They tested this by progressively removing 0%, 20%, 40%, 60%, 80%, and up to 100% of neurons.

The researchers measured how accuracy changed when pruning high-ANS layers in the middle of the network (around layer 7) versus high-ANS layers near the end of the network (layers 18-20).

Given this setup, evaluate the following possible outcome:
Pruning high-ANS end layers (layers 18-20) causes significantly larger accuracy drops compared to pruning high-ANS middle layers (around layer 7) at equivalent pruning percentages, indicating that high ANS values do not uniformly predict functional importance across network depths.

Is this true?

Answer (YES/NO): NO